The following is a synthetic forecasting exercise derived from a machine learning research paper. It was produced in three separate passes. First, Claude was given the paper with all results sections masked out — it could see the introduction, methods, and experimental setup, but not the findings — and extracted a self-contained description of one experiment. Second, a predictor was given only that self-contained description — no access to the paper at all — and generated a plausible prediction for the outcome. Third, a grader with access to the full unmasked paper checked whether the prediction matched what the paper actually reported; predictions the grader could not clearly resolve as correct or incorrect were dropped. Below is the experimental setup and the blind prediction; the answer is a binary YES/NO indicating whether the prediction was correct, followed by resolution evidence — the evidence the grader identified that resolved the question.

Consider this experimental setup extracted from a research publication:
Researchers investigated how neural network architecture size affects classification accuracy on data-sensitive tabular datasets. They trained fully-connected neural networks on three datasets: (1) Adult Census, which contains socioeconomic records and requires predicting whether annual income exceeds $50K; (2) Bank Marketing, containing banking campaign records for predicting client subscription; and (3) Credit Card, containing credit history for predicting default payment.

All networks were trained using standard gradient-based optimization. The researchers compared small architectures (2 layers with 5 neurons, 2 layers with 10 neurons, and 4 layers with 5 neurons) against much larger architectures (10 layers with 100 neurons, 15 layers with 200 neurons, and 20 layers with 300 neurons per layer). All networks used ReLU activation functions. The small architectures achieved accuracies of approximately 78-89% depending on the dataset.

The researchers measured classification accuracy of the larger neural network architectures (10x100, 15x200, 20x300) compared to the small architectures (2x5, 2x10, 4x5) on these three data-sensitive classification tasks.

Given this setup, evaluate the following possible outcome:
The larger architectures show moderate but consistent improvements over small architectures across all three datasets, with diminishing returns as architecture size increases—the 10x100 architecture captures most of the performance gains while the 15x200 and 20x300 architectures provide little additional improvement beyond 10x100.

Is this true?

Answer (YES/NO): NO